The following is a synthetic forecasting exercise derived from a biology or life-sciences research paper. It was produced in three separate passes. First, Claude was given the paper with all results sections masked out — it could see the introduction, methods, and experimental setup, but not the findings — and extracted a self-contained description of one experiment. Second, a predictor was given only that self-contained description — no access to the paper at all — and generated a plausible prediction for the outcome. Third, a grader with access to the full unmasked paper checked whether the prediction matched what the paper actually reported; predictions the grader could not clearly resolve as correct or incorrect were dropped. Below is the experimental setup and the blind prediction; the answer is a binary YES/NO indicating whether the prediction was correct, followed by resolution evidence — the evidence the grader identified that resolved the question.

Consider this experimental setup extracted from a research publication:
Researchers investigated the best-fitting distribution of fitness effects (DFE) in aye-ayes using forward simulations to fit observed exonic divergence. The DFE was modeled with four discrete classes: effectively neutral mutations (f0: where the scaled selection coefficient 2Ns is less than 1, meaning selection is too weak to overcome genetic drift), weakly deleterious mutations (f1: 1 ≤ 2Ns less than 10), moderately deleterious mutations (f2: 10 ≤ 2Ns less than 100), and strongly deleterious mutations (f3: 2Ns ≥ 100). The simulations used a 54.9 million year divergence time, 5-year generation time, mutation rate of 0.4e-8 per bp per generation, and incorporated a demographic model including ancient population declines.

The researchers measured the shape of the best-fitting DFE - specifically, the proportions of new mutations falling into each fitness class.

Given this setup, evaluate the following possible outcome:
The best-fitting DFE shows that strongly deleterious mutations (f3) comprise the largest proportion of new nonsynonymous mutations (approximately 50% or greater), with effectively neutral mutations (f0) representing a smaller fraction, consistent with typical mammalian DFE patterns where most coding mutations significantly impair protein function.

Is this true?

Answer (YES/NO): NO